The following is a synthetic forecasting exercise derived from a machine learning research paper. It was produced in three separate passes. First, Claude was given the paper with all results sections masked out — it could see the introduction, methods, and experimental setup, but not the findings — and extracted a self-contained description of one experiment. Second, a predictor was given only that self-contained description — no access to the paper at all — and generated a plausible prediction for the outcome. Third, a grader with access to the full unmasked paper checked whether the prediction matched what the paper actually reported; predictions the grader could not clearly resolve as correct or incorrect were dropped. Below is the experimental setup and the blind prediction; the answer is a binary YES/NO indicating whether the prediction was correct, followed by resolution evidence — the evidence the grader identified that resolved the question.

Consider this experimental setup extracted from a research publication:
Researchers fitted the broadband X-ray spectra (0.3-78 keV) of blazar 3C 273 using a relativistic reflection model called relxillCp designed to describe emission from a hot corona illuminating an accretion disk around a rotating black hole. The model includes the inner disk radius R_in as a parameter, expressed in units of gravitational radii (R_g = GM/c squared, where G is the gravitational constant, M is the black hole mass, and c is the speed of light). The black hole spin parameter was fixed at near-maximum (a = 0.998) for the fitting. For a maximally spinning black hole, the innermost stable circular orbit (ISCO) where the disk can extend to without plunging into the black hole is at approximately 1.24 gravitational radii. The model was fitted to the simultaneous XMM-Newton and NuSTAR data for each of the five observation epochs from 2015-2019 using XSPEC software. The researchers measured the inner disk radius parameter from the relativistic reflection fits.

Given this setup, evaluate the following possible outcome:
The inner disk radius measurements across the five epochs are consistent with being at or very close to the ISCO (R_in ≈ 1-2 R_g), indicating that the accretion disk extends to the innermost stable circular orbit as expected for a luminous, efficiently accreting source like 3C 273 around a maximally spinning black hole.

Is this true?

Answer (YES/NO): YES